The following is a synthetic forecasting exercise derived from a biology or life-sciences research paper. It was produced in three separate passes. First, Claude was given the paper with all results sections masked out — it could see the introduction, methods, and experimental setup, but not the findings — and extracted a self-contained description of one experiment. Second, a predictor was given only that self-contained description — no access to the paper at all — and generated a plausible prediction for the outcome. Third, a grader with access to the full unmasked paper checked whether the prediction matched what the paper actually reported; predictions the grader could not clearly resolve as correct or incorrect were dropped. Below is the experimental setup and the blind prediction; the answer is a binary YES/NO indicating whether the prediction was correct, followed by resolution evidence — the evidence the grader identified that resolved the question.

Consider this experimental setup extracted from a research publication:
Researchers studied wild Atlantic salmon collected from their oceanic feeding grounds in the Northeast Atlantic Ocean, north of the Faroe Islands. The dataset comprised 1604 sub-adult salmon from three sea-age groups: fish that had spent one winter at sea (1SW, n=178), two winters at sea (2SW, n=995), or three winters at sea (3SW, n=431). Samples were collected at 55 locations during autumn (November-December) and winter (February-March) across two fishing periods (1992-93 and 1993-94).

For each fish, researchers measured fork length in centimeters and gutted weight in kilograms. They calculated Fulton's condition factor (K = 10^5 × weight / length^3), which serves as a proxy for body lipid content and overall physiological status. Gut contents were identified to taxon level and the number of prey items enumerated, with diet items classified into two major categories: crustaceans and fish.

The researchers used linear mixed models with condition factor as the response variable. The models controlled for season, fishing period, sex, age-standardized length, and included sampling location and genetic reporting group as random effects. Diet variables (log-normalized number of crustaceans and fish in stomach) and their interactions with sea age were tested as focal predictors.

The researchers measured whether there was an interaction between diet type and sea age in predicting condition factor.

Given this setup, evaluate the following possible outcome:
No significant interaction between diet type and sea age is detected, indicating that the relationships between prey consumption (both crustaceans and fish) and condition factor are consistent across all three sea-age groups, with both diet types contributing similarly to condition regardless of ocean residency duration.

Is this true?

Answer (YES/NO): NO